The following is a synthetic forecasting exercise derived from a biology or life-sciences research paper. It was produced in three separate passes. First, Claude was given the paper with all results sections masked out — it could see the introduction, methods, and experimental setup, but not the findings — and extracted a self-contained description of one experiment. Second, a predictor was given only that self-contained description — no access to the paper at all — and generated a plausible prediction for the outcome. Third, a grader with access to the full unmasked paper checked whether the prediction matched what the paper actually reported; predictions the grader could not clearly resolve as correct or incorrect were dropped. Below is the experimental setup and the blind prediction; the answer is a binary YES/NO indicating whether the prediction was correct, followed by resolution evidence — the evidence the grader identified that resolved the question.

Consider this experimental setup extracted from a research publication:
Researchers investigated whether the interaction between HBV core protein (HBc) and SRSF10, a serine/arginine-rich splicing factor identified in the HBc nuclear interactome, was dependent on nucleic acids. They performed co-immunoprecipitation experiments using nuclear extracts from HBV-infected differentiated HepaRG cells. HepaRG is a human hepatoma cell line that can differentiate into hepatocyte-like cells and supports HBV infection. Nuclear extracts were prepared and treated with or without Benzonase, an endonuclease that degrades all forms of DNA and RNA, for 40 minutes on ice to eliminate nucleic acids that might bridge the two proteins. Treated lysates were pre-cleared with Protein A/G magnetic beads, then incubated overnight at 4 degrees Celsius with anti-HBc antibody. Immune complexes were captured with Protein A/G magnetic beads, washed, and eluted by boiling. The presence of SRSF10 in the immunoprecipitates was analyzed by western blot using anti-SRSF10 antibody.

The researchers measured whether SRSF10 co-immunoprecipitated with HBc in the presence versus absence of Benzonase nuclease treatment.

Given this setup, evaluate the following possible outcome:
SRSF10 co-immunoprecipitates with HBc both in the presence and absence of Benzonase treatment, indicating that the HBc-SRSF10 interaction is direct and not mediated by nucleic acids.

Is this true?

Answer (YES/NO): YES